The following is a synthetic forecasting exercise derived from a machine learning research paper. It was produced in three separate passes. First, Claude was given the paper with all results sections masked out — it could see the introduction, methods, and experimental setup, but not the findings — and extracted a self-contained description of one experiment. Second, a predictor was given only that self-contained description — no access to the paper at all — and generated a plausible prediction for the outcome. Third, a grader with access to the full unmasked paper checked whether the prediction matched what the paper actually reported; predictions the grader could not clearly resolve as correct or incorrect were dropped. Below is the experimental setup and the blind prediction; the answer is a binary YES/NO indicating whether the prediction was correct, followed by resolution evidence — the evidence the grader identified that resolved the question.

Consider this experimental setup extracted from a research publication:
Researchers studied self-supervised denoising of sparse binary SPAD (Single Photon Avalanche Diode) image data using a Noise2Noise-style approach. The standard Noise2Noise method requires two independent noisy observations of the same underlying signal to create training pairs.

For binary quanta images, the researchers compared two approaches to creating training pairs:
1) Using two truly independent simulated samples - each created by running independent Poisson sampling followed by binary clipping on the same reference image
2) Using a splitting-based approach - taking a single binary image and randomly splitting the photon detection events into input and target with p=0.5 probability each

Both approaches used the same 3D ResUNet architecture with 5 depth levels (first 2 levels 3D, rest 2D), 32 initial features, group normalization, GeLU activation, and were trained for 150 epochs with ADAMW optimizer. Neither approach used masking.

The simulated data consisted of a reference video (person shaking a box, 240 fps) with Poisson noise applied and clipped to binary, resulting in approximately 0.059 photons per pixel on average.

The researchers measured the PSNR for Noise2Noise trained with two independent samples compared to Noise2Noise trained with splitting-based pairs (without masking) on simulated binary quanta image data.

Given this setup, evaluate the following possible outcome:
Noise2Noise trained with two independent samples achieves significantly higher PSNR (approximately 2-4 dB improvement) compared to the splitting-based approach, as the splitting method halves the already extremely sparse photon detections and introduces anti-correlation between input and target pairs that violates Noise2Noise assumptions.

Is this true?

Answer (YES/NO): NO